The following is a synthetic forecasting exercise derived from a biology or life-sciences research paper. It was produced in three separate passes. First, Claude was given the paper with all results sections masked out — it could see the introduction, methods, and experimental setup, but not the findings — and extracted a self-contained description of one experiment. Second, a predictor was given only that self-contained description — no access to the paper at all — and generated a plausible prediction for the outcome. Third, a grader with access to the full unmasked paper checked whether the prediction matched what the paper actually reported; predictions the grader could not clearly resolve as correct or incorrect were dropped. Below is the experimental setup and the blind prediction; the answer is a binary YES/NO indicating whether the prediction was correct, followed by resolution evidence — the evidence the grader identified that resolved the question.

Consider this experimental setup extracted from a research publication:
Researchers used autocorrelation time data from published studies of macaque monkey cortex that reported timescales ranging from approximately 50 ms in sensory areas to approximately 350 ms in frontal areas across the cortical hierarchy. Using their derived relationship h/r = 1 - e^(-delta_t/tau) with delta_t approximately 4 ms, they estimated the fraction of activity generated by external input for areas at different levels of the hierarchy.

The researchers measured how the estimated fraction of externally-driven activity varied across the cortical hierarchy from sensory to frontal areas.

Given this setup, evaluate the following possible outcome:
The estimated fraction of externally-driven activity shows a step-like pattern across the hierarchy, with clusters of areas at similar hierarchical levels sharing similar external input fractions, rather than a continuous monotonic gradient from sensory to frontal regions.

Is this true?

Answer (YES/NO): NO